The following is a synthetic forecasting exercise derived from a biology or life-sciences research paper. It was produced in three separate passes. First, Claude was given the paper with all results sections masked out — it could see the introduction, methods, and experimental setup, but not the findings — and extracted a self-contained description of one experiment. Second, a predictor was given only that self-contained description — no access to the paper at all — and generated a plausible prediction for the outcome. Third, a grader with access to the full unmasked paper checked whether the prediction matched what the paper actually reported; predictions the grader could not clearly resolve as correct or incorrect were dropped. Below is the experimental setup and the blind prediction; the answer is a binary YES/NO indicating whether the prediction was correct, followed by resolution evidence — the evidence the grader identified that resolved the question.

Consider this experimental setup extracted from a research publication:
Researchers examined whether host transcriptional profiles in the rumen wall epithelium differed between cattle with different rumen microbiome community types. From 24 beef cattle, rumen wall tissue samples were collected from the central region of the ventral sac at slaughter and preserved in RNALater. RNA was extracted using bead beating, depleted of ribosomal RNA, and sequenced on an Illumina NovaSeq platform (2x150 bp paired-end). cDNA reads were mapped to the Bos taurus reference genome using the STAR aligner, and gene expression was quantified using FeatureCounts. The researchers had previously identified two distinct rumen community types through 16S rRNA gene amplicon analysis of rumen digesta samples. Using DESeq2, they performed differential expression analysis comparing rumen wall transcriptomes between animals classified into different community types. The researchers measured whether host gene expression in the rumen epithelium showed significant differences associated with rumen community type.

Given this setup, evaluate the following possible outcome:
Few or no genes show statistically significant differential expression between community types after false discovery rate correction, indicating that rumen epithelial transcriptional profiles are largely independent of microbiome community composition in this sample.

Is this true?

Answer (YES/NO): YES